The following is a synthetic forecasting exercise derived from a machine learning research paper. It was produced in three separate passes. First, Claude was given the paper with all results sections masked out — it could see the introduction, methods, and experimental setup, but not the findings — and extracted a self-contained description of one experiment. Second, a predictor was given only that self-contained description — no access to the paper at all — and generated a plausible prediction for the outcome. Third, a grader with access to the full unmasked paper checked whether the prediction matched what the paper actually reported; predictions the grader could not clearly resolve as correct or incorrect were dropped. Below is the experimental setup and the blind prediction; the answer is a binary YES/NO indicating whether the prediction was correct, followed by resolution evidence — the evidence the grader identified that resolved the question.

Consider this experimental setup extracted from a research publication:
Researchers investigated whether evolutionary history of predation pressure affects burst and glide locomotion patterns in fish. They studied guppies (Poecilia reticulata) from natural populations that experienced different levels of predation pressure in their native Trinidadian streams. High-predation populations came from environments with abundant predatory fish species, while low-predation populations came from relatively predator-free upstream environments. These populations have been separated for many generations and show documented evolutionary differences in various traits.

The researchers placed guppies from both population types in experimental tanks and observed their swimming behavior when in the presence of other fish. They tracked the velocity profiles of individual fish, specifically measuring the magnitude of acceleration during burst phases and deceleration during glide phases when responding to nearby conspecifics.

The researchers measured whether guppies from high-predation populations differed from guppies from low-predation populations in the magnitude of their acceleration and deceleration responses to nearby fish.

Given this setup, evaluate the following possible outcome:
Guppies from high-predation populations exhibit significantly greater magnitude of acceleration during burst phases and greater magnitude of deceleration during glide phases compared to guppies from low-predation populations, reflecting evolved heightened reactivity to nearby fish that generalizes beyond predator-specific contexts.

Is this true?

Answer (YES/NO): YES